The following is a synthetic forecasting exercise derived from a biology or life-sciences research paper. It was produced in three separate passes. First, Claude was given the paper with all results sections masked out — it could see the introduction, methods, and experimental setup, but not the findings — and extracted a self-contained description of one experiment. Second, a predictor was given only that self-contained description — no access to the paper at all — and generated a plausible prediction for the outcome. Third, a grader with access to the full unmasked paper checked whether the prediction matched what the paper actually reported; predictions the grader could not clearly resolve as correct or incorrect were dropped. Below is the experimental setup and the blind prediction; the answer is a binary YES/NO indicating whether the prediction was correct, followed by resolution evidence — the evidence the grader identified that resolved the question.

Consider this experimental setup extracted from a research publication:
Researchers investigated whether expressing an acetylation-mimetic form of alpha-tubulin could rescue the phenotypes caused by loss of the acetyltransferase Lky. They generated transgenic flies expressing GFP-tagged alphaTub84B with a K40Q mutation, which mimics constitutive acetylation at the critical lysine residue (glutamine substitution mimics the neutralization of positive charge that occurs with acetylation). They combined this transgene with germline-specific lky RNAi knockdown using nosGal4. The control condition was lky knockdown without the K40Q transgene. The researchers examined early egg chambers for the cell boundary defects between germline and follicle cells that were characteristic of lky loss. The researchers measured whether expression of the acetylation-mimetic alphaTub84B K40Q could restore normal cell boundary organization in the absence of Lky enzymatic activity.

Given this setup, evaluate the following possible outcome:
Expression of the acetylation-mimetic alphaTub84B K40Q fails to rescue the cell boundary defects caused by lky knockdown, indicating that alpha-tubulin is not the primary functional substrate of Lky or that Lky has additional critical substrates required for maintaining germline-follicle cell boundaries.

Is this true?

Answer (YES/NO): NO